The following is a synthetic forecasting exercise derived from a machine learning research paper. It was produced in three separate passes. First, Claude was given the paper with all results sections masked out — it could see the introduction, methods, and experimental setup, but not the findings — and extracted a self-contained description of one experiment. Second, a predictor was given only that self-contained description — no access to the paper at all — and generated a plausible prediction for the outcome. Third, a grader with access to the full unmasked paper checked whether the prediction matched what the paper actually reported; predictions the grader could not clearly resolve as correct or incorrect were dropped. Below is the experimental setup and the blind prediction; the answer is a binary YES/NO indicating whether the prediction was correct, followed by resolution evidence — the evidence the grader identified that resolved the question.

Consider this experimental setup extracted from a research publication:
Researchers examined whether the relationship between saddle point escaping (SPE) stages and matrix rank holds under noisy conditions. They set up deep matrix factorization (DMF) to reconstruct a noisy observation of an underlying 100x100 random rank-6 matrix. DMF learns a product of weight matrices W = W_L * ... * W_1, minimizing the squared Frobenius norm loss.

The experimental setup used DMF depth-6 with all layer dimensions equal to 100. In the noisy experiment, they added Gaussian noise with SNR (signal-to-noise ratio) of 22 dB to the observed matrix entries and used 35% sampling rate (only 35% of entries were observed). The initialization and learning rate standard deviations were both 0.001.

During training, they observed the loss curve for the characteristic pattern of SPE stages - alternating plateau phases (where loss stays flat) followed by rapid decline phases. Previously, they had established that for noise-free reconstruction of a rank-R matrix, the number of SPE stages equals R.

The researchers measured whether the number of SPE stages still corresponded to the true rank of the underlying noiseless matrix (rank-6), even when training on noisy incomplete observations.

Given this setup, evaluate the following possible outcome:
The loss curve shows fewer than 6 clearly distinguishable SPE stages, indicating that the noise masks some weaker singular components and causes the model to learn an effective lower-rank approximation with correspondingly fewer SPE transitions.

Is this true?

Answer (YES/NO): NO